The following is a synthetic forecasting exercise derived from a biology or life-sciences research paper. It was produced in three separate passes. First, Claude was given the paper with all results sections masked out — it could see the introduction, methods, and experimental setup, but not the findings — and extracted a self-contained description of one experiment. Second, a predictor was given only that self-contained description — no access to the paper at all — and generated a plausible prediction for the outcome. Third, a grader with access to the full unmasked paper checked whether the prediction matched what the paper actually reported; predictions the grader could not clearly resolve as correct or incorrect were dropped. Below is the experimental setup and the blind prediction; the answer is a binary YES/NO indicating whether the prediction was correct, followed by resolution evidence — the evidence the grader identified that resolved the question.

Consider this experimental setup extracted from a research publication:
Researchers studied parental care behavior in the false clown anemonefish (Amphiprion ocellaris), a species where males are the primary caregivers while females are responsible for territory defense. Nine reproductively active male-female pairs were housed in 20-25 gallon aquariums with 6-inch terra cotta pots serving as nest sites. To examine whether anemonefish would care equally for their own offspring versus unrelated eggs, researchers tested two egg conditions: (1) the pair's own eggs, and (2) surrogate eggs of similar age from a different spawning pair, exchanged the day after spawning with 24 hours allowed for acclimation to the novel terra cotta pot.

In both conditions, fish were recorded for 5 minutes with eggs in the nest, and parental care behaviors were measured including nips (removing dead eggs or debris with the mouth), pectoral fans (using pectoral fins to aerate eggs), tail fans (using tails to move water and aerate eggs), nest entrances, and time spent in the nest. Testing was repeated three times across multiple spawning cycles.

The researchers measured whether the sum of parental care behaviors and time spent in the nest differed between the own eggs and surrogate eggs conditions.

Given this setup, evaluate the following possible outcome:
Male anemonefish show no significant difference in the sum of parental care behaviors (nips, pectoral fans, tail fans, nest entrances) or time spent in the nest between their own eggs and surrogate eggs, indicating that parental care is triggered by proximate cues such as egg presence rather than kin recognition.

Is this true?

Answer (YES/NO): YES